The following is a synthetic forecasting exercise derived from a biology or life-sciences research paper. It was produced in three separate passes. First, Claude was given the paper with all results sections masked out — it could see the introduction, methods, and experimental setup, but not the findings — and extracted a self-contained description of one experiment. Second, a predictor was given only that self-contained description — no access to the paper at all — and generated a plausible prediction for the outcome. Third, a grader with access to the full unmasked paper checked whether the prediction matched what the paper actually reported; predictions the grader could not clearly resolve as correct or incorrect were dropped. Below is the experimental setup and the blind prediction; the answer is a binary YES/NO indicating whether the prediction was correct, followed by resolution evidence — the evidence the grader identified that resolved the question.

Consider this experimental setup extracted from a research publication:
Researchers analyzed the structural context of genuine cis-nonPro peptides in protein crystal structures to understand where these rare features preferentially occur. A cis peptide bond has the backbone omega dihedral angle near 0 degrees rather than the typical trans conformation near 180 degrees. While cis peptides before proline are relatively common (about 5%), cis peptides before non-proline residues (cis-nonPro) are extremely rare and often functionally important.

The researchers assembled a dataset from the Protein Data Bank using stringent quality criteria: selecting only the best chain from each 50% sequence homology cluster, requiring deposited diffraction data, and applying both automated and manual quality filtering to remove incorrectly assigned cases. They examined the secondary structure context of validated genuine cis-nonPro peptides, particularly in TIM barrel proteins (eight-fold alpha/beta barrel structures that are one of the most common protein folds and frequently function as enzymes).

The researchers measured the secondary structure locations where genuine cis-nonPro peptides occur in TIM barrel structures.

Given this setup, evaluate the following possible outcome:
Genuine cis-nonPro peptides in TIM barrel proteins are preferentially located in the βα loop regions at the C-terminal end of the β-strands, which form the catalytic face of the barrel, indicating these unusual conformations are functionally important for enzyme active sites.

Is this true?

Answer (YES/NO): NO